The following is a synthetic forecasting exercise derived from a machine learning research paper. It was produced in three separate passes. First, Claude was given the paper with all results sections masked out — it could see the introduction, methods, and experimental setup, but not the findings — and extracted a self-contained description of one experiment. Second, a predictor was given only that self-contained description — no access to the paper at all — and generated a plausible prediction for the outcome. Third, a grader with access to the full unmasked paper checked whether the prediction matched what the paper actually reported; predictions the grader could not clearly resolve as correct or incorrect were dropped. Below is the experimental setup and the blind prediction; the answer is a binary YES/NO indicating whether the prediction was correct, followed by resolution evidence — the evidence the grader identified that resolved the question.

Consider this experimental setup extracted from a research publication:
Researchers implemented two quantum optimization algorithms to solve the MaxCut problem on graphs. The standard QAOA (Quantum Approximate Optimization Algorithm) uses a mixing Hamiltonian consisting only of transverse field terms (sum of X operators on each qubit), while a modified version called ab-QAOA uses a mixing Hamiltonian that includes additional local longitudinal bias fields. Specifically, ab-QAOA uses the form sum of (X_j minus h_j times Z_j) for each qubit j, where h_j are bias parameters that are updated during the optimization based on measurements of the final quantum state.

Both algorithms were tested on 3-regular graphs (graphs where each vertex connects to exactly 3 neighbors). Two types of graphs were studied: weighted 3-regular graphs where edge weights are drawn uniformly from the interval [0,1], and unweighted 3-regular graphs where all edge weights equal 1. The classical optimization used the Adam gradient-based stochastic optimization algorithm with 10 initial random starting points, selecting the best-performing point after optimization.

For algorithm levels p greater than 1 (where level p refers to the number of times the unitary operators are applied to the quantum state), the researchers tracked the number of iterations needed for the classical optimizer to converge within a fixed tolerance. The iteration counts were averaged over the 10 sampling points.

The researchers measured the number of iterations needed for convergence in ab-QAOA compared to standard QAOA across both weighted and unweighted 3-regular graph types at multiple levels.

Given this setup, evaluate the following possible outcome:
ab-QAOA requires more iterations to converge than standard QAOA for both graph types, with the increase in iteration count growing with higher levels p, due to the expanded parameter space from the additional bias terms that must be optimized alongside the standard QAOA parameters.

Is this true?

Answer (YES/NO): NO